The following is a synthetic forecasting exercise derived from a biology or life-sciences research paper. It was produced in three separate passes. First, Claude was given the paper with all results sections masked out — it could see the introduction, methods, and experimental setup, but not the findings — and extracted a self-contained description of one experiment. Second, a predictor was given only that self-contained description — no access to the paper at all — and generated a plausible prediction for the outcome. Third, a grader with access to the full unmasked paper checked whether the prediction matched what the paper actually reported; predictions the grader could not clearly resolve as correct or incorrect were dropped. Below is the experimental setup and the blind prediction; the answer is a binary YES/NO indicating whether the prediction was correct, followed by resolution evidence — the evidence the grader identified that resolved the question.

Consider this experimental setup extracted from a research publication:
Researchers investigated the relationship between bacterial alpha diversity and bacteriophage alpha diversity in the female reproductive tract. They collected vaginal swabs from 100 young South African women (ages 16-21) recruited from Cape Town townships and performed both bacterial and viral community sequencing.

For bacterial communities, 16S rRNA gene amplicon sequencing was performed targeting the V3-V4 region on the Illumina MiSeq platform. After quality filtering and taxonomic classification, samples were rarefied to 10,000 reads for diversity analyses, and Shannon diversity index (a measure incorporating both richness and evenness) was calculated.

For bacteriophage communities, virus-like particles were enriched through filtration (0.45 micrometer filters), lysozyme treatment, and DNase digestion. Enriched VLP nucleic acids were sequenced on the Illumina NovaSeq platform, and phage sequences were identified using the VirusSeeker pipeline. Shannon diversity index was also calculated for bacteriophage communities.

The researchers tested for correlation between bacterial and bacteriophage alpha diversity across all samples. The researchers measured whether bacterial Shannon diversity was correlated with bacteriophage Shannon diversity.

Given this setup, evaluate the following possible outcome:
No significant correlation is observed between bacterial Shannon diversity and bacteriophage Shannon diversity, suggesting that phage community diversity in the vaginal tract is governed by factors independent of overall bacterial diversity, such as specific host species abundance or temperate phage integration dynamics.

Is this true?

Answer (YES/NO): NO